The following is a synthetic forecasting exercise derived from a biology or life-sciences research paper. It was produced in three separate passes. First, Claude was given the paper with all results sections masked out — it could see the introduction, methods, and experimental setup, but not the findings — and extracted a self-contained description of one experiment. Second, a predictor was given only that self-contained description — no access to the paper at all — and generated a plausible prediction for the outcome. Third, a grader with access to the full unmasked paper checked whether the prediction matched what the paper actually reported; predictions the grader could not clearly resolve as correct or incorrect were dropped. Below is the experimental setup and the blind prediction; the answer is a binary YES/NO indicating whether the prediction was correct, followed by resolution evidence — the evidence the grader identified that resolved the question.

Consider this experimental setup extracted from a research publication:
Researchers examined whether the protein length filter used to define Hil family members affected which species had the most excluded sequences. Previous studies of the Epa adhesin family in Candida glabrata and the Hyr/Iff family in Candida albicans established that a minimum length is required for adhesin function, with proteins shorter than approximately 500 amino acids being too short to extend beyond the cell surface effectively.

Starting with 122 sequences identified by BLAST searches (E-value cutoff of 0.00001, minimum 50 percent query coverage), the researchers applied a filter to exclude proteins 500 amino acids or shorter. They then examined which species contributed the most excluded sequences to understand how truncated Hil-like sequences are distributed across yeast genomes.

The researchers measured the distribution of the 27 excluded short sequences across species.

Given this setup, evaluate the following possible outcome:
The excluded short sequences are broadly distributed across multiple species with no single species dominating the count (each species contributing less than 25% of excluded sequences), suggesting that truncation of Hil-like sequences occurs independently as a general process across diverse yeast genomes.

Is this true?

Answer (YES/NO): NO